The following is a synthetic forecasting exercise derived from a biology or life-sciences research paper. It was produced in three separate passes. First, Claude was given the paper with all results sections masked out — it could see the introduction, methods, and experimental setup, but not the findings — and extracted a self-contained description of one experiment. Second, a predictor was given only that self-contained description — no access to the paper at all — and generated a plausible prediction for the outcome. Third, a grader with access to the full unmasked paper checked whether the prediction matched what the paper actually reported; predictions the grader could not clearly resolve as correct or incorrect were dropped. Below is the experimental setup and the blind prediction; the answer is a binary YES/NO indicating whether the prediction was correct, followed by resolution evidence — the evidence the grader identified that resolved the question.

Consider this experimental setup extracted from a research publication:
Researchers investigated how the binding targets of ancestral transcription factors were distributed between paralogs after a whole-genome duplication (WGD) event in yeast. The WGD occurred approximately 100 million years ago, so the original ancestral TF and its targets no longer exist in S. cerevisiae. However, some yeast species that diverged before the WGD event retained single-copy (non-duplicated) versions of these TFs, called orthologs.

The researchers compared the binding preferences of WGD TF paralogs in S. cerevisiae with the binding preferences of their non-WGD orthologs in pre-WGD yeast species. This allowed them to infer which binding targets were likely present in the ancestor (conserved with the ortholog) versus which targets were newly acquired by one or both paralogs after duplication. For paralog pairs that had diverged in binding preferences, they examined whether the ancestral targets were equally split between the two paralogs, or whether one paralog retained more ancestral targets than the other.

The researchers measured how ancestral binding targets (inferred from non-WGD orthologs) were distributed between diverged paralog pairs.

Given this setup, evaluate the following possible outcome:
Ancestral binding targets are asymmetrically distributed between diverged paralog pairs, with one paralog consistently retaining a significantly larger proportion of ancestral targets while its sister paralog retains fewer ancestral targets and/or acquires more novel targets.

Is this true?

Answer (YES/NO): YES